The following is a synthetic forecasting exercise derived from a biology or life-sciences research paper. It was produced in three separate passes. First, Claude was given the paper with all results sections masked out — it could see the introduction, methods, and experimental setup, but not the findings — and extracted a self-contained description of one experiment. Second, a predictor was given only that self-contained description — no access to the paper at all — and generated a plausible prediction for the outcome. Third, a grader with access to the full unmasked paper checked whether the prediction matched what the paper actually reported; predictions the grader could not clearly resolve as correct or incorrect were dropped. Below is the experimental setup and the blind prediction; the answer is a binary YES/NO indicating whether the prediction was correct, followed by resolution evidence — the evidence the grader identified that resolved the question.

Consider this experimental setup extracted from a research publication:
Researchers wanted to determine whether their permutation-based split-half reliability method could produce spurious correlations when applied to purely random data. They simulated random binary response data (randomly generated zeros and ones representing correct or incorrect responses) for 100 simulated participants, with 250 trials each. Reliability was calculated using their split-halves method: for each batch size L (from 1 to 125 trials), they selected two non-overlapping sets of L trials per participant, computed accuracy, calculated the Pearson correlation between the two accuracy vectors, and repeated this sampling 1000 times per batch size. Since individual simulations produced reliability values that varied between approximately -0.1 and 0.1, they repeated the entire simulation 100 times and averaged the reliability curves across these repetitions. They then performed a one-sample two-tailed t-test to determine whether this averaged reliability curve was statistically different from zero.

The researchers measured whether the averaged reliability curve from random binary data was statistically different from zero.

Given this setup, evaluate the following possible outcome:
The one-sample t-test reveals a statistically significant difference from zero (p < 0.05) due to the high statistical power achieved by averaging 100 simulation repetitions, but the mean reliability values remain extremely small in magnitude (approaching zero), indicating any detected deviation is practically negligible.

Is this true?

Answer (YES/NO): NO